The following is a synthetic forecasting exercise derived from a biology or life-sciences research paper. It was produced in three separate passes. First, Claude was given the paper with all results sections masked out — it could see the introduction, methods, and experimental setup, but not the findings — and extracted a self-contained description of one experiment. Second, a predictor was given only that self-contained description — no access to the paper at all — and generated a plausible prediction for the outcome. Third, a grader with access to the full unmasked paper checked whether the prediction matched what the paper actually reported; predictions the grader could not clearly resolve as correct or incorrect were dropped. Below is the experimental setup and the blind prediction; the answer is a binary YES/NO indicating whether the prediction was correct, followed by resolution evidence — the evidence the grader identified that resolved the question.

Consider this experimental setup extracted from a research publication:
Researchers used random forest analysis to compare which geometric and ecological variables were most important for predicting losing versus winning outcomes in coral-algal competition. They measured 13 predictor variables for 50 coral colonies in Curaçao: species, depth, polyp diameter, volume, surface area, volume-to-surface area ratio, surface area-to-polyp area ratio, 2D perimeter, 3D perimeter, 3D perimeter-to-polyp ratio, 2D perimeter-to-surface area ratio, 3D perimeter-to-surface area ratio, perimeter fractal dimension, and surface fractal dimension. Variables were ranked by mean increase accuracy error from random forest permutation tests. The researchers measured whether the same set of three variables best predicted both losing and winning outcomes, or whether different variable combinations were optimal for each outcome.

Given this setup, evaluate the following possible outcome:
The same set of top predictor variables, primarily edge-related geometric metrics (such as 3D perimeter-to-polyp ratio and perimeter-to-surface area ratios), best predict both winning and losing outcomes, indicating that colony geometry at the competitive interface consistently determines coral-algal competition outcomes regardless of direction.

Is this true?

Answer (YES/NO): NO